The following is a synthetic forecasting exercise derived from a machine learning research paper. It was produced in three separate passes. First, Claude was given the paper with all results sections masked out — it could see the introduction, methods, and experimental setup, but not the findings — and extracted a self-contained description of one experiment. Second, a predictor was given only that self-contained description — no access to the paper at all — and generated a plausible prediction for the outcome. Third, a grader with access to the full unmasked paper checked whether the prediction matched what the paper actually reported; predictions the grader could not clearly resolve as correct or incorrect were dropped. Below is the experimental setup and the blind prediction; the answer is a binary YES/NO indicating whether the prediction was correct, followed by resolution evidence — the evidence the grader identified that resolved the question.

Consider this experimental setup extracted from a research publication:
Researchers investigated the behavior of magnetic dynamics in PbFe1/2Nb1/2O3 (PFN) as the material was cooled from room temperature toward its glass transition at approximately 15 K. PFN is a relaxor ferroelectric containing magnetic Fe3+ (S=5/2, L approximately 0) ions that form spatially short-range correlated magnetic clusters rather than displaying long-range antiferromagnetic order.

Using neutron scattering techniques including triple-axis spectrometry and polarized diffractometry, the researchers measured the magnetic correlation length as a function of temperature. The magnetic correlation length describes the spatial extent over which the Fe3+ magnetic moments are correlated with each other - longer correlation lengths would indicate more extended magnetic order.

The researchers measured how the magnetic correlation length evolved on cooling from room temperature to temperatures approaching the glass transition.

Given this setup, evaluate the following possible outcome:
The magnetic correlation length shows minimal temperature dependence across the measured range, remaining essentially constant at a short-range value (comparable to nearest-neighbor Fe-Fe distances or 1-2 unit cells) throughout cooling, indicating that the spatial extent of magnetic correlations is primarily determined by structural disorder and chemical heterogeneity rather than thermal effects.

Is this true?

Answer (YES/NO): NO